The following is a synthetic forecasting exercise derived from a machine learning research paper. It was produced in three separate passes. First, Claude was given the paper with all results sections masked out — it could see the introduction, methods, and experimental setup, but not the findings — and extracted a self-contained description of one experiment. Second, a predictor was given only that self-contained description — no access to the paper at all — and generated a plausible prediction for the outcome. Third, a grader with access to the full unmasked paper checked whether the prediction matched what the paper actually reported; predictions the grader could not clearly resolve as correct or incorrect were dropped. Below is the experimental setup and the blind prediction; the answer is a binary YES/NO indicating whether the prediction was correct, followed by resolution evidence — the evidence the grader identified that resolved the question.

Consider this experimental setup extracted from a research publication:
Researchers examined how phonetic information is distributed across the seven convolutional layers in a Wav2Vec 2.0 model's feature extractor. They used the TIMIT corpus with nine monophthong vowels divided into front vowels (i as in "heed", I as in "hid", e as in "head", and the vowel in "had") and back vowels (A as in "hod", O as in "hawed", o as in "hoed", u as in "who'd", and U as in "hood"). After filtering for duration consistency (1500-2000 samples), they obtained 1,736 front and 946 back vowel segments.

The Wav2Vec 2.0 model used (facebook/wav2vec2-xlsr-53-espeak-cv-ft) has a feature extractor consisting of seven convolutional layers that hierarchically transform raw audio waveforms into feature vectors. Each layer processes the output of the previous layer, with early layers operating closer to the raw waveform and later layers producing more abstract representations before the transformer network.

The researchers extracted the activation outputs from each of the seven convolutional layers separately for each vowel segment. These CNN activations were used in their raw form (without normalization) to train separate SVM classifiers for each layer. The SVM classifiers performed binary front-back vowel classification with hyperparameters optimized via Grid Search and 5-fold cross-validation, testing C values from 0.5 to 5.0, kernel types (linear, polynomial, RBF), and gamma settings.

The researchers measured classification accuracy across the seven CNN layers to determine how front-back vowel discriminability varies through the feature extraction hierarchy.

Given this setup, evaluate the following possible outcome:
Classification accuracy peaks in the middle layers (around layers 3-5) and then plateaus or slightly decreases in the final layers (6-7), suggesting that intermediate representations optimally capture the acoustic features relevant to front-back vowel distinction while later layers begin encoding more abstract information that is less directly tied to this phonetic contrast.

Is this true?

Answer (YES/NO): YES